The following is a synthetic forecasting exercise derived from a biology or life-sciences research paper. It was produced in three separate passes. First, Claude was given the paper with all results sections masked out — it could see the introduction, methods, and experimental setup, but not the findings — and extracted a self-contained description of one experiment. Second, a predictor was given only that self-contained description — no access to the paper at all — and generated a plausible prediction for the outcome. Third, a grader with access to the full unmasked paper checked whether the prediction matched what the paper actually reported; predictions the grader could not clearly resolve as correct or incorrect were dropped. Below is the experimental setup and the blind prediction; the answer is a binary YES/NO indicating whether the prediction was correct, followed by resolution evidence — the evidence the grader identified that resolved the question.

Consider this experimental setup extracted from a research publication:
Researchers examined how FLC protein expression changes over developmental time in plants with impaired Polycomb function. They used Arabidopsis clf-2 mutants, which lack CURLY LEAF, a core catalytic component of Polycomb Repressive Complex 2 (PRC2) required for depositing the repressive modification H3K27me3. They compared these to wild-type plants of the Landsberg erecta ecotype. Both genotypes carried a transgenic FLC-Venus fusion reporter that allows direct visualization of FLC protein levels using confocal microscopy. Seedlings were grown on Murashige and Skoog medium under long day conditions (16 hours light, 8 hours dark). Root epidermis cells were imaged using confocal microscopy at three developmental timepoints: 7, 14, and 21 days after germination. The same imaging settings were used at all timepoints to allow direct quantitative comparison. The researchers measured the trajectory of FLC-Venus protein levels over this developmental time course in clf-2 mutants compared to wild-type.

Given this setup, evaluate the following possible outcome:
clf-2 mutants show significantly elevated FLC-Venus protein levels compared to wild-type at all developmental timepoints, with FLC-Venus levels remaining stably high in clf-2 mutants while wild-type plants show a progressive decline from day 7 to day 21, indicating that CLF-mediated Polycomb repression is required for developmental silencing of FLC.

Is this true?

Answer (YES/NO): NO